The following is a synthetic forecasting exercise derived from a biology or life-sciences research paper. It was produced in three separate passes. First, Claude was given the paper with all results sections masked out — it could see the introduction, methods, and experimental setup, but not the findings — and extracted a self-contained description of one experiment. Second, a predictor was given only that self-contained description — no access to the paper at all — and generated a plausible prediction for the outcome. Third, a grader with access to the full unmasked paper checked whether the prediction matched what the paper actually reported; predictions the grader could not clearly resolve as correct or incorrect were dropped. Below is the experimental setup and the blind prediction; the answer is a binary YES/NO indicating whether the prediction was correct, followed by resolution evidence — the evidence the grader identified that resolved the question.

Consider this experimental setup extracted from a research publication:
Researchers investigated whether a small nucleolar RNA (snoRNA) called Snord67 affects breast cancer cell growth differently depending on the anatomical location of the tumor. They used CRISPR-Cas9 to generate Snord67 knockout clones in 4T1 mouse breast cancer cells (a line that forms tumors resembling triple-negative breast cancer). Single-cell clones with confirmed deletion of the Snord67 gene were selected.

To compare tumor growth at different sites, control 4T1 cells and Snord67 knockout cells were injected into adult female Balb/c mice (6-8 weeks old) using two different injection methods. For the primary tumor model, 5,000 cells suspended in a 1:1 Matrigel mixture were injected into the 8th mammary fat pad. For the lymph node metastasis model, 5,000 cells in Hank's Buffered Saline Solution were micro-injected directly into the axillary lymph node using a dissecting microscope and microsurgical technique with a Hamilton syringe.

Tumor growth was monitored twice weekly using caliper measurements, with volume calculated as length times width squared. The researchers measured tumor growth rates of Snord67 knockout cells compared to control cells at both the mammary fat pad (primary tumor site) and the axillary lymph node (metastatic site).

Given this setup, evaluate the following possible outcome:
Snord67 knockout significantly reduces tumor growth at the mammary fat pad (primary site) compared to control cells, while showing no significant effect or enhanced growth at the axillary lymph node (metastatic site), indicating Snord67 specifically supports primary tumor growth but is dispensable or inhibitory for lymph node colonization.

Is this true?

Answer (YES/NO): NO